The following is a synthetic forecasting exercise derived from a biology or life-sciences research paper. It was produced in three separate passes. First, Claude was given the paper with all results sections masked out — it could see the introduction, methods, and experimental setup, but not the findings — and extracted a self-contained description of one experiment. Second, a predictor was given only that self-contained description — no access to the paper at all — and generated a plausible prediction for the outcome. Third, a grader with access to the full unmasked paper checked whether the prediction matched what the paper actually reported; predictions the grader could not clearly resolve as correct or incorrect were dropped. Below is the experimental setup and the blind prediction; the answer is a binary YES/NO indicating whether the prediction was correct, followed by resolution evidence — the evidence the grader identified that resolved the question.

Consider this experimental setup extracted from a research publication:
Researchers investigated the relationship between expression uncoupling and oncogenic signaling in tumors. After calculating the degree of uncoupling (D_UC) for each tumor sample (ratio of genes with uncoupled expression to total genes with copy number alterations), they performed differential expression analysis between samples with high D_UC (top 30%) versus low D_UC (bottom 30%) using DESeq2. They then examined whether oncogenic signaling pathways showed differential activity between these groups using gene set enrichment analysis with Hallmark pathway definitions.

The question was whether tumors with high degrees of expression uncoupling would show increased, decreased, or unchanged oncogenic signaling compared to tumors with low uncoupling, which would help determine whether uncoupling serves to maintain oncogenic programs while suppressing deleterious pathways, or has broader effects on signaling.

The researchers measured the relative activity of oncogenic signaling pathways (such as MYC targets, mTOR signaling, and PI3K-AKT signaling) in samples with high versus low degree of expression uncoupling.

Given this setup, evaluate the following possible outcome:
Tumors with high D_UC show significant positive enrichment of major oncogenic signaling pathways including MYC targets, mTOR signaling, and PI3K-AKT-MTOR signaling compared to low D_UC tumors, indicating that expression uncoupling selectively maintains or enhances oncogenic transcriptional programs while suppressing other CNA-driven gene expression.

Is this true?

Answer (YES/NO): YES